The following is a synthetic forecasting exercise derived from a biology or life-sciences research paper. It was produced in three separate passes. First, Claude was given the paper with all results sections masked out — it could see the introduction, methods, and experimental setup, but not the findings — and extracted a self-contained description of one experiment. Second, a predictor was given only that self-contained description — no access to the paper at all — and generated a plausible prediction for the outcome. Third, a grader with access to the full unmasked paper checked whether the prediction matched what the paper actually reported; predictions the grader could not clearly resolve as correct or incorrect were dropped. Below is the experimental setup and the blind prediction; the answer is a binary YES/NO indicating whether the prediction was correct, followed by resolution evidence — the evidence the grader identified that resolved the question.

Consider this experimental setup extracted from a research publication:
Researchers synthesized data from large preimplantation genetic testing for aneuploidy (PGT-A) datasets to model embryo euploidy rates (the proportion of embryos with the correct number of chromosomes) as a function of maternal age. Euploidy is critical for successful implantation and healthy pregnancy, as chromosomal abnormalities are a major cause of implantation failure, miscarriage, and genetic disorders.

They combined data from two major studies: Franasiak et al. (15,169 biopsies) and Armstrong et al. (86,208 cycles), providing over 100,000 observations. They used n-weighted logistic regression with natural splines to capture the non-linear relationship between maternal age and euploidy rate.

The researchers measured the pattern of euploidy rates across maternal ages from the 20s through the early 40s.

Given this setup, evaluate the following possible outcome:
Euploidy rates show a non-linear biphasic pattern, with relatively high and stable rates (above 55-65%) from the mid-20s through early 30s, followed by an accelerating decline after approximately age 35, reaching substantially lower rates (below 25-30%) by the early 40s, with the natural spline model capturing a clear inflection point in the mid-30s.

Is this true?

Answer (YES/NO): NO